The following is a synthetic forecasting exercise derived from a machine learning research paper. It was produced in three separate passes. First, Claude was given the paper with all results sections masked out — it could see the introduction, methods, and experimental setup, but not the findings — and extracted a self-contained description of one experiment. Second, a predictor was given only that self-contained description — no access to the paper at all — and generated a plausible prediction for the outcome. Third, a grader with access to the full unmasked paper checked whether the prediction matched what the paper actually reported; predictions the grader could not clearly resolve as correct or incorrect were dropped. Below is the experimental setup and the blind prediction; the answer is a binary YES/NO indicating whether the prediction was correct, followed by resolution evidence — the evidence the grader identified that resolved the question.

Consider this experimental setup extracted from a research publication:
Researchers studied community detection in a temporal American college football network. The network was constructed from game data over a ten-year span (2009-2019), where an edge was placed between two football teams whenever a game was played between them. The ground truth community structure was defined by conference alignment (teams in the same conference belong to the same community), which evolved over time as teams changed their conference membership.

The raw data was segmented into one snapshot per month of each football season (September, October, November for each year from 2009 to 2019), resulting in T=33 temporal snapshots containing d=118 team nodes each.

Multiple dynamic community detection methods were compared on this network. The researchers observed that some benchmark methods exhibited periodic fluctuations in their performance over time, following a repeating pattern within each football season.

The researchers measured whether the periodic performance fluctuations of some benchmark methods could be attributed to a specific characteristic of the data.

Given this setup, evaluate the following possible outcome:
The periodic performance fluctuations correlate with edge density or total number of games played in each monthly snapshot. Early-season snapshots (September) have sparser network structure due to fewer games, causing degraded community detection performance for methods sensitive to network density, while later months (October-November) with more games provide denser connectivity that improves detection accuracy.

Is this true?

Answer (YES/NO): NO